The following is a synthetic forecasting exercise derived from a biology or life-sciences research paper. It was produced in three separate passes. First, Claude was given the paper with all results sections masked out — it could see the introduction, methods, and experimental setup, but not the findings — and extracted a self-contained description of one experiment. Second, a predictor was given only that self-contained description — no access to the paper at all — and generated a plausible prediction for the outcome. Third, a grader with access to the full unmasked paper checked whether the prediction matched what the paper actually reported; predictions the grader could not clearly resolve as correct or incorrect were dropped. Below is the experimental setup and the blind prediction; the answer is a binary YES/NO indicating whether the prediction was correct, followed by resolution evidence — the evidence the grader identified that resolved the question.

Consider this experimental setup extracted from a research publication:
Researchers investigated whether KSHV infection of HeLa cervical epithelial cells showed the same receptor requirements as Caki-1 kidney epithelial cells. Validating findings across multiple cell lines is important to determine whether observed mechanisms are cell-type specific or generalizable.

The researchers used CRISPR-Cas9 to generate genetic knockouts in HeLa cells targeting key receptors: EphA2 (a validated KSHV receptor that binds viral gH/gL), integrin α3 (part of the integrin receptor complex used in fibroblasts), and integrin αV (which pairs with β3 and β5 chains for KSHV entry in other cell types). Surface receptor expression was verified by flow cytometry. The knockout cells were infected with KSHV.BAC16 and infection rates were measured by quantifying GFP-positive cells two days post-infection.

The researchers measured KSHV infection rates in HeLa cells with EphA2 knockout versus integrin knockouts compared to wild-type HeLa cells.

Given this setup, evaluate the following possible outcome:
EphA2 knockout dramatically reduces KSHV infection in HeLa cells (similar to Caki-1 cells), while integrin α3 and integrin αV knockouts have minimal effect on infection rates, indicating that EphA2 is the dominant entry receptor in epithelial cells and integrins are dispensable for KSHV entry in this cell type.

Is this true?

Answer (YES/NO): YES